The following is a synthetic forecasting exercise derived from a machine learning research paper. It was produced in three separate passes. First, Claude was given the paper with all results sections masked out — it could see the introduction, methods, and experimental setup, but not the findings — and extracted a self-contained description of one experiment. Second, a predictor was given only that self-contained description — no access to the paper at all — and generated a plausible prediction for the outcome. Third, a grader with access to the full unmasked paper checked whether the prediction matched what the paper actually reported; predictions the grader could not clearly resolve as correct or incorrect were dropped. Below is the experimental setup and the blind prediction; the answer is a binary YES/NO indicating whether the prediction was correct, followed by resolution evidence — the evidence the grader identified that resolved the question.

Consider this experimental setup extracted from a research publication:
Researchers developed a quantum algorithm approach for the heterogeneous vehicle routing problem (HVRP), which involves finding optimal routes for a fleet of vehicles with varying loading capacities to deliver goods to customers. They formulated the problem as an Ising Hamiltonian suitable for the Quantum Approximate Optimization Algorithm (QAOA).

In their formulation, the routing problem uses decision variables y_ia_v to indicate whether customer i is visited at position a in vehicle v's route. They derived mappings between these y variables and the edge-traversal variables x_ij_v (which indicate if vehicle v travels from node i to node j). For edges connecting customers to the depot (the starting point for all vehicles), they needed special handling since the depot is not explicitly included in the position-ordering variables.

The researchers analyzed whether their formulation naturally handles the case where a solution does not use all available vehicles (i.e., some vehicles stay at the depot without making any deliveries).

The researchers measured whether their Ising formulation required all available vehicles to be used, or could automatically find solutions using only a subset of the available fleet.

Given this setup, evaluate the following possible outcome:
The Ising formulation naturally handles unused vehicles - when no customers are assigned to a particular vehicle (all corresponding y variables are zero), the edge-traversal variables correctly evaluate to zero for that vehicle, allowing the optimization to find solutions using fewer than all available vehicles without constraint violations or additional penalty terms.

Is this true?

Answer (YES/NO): YES